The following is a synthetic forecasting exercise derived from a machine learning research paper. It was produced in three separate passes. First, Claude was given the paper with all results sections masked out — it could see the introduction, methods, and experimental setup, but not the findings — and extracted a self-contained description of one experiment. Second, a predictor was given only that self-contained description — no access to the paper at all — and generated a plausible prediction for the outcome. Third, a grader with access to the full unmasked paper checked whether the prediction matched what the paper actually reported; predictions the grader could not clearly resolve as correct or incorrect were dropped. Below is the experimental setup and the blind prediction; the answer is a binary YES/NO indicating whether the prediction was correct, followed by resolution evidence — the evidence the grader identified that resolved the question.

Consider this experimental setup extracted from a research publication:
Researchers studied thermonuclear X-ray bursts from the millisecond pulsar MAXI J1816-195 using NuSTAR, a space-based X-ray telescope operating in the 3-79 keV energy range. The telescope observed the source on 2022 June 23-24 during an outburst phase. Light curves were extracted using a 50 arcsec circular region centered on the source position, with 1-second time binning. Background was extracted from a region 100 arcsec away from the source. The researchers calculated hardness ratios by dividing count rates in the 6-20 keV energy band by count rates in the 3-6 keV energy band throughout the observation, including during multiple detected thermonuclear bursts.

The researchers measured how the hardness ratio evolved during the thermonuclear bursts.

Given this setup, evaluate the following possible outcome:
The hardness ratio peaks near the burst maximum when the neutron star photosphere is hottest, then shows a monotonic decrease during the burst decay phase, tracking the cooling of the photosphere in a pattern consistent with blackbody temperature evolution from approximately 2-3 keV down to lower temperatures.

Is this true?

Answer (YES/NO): YES